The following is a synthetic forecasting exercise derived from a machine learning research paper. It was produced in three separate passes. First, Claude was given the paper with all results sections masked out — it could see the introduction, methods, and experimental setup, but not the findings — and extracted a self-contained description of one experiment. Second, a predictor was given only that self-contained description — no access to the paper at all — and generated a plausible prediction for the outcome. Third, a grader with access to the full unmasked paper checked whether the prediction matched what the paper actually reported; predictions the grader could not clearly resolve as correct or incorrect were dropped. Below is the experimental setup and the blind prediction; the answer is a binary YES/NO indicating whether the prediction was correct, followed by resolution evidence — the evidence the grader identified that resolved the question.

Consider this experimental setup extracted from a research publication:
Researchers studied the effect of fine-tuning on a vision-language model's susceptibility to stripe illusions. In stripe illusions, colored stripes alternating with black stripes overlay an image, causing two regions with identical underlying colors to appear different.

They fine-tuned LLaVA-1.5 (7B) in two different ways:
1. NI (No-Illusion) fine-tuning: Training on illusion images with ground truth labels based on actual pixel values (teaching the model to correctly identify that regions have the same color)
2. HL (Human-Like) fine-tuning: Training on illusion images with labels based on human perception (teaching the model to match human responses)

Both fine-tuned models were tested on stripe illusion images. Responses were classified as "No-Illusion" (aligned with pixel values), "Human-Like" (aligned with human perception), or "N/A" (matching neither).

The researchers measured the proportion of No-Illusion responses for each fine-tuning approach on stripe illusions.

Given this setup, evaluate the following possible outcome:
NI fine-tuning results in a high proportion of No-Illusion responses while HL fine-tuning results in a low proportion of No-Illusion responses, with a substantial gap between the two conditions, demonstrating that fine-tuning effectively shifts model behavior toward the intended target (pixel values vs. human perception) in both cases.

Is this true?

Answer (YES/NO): NO